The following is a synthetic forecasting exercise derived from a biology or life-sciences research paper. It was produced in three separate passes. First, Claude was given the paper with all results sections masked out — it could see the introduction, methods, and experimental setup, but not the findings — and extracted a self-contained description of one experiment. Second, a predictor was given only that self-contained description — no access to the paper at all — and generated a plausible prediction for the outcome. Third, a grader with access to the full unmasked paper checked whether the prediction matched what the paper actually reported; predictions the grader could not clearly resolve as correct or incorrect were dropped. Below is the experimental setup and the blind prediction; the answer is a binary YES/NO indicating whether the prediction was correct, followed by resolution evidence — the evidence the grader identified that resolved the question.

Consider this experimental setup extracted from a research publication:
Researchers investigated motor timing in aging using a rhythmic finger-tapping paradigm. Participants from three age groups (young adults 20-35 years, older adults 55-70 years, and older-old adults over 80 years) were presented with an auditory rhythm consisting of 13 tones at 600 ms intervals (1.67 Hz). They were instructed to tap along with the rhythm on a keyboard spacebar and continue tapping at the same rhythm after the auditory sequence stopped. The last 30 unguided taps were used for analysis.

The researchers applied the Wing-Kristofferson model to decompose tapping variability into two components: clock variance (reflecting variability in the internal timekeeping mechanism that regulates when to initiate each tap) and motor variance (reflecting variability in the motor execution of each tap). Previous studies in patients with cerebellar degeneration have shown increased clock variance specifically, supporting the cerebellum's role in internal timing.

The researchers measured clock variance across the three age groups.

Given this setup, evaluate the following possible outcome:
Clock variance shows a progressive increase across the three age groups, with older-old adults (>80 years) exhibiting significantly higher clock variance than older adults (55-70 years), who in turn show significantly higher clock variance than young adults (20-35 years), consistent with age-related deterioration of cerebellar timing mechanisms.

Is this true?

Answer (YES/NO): NO